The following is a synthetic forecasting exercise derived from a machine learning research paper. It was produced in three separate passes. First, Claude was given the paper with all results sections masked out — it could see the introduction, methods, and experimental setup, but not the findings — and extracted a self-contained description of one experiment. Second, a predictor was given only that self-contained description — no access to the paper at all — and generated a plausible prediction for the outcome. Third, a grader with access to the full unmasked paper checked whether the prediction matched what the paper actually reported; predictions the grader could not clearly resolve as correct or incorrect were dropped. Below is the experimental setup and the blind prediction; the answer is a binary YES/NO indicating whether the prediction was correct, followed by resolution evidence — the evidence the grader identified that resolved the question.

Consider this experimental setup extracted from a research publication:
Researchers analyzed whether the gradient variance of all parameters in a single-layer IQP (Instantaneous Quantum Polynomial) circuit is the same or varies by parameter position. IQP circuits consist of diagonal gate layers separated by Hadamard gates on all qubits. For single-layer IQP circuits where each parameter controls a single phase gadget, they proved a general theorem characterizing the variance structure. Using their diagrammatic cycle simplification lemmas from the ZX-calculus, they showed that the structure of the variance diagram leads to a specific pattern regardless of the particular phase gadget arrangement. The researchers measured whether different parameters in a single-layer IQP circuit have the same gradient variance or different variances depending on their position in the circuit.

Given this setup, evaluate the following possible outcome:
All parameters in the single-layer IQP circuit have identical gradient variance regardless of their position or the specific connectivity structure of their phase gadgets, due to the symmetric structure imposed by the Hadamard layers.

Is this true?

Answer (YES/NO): NO